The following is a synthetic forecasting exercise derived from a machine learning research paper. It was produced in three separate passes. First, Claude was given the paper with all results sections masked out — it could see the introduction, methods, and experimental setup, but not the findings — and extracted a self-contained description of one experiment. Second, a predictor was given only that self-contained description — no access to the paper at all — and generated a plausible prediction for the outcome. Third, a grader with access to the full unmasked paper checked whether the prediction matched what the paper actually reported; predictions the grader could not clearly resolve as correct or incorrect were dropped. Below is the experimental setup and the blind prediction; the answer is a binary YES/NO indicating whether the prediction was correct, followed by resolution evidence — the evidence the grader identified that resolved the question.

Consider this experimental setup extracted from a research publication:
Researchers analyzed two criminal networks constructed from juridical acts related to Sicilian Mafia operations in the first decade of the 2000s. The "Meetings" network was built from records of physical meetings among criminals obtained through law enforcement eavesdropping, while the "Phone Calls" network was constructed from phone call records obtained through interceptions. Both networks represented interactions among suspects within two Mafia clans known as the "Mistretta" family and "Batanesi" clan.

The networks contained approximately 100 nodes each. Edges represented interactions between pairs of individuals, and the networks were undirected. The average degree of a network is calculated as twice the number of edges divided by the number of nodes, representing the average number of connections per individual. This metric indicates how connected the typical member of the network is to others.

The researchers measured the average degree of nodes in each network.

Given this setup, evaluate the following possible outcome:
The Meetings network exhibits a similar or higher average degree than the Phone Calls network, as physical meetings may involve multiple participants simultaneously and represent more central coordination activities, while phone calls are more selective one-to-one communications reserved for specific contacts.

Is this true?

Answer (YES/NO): YES